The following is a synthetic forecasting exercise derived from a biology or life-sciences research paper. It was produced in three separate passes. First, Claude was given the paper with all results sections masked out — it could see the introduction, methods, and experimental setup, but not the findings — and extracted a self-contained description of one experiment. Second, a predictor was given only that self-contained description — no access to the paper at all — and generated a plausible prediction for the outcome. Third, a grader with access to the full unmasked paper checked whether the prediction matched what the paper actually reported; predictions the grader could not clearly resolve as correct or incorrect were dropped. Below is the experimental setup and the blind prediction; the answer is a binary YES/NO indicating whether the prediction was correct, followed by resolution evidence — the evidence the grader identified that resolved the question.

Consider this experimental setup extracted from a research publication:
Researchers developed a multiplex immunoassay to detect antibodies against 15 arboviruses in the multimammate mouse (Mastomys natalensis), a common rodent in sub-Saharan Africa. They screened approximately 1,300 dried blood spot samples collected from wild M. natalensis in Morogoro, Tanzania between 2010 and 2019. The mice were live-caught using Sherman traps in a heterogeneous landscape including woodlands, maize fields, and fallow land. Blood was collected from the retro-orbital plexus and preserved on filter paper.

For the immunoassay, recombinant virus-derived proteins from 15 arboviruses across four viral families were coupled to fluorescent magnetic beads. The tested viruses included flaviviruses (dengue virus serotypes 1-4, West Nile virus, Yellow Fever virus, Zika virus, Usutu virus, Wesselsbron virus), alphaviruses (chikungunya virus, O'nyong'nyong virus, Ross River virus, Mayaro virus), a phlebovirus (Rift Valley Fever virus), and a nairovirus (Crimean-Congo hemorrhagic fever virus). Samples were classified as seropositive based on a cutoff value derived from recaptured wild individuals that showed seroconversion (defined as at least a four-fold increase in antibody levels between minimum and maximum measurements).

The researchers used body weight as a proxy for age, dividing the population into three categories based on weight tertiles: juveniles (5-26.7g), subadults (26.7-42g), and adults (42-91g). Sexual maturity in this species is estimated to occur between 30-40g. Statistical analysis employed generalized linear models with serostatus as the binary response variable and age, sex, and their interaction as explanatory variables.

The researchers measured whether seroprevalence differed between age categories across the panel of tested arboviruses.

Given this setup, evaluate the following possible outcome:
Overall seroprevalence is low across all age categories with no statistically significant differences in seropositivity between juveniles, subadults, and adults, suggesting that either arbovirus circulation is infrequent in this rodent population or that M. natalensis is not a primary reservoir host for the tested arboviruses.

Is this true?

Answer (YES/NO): NO